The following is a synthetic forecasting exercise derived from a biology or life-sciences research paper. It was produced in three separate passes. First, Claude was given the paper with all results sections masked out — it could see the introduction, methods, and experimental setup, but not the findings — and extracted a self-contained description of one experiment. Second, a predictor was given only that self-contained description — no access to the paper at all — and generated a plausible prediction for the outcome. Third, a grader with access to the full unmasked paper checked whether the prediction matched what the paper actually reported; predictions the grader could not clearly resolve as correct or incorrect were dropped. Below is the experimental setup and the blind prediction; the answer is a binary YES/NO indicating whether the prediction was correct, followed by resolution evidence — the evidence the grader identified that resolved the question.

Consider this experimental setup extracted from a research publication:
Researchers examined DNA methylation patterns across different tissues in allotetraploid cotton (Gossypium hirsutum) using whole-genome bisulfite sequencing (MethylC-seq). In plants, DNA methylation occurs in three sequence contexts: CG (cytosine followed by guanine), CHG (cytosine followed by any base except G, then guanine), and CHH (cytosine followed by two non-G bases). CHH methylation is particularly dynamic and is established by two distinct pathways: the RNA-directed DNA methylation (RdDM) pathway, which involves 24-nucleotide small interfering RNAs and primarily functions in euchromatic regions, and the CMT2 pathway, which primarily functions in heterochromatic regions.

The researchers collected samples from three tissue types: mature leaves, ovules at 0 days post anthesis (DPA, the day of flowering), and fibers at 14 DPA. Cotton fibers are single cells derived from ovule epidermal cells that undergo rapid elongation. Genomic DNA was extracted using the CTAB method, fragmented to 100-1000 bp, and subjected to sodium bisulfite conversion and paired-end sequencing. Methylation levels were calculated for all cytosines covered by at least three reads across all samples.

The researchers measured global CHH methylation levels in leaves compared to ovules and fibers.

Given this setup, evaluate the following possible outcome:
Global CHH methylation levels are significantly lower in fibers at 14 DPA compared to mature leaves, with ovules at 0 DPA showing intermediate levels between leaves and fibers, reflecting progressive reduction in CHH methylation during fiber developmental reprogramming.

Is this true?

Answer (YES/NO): NO